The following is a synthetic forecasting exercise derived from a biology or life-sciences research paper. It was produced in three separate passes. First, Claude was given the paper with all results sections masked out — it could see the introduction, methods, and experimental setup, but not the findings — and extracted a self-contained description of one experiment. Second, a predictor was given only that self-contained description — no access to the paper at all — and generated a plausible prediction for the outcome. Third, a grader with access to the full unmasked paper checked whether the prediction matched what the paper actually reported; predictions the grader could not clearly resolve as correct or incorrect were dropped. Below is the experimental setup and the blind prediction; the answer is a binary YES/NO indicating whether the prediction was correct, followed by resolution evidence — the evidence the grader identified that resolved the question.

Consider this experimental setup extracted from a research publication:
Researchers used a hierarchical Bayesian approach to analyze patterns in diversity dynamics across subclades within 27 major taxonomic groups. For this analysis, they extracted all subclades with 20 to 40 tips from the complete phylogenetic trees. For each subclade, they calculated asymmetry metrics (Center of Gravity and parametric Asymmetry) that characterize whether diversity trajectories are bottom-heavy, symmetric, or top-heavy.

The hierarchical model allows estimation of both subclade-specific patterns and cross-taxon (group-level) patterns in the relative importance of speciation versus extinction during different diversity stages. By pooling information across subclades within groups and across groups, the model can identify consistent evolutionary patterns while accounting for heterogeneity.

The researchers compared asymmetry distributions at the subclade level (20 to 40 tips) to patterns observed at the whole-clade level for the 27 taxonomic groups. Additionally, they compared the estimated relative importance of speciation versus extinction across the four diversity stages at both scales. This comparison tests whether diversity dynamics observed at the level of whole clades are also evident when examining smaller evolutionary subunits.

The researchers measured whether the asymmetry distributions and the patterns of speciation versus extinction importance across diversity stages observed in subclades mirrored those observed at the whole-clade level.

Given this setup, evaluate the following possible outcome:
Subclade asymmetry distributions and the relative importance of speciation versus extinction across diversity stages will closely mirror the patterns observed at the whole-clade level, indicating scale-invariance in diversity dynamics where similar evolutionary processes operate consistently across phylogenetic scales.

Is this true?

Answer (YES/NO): NO